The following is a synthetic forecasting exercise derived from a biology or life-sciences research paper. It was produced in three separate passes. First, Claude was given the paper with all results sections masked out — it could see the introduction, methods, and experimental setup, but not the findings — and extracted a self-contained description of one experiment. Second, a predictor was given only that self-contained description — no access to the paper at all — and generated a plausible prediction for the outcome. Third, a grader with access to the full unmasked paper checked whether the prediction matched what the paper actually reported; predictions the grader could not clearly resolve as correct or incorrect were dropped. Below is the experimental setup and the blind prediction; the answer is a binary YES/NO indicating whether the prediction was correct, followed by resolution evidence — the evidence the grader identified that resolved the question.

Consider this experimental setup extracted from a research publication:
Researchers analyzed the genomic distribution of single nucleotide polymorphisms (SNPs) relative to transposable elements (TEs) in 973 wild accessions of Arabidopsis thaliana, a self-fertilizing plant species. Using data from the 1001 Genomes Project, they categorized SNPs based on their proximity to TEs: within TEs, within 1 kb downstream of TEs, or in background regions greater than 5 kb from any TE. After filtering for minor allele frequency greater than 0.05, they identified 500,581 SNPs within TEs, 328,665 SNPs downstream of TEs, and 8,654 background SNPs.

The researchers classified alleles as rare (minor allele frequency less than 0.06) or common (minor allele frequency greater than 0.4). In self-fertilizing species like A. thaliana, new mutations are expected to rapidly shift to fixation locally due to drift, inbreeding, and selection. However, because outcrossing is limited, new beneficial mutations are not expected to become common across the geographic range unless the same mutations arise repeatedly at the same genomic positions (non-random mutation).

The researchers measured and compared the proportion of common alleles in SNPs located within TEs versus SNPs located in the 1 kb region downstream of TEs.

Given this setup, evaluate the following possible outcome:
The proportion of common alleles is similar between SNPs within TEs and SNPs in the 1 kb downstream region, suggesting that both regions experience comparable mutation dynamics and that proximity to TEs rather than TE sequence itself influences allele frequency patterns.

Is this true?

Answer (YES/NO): NO